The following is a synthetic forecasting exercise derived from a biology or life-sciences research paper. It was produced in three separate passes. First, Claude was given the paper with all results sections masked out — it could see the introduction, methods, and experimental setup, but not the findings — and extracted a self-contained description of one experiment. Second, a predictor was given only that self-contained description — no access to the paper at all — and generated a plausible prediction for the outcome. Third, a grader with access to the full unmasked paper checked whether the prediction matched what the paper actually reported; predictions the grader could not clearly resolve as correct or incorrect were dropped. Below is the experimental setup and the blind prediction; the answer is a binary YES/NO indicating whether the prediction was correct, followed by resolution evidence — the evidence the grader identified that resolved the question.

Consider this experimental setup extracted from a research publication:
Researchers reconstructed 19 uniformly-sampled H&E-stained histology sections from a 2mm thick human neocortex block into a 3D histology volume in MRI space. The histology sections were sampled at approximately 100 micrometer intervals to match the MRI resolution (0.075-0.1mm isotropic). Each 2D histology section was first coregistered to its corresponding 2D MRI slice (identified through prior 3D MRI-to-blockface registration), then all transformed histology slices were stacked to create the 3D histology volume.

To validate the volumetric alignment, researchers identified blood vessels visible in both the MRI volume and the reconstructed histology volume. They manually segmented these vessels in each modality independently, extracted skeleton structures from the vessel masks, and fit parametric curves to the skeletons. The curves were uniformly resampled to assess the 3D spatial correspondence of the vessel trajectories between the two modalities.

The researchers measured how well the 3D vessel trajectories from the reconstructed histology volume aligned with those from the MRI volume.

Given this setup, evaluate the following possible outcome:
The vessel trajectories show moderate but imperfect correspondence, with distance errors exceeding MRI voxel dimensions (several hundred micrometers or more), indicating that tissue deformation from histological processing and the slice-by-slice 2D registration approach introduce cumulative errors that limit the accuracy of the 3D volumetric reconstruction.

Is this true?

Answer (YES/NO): NO